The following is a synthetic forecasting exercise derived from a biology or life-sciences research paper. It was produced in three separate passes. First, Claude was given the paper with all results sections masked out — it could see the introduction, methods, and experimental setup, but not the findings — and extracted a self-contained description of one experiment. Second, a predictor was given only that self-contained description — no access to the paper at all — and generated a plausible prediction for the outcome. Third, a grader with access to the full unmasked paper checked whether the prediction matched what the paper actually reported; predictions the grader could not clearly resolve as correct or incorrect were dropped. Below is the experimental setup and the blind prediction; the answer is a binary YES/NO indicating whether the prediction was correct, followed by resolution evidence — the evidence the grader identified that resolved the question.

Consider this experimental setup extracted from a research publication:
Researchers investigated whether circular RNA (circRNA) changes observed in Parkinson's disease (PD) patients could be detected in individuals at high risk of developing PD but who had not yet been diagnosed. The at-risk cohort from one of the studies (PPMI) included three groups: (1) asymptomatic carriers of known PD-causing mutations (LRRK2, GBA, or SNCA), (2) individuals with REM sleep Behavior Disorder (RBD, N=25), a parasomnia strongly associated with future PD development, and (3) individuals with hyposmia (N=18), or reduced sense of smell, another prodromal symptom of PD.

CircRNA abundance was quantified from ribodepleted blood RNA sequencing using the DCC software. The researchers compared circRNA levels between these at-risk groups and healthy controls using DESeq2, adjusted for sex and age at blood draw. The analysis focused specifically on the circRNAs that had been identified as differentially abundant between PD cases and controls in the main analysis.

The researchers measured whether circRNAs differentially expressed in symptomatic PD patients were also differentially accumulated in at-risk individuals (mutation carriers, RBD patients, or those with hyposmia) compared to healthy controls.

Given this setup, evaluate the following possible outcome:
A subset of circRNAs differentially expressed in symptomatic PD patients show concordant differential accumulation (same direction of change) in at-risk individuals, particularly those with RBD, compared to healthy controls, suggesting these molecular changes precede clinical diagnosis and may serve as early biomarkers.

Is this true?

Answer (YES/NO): YES